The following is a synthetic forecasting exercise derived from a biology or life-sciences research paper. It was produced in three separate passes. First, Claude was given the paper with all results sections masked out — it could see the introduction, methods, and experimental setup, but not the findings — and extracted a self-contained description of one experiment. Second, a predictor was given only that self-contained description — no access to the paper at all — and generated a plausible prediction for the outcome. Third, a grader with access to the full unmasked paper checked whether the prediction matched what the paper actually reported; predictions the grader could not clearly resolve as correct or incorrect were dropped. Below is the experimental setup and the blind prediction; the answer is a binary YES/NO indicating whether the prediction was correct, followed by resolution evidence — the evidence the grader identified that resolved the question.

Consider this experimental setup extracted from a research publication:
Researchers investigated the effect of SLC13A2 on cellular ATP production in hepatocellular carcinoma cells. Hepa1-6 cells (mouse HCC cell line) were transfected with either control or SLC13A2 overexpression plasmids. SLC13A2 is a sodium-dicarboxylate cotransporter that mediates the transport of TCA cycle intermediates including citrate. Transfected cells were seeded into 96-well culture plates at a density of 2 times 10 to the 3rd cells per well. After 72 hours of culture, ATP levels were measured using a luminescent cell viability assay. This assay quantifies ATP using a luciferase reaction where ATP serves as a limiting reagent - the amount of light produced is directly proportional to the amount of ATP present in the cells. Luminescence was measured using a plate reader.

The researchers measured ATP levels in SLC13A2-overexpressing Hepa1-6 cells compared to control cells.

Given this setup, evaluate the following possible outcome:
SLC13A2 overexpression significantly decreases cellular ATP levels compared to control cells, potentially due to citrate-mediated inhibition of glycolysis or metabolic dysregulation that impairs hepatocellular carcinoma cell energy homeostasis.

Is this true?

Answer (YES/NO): YES